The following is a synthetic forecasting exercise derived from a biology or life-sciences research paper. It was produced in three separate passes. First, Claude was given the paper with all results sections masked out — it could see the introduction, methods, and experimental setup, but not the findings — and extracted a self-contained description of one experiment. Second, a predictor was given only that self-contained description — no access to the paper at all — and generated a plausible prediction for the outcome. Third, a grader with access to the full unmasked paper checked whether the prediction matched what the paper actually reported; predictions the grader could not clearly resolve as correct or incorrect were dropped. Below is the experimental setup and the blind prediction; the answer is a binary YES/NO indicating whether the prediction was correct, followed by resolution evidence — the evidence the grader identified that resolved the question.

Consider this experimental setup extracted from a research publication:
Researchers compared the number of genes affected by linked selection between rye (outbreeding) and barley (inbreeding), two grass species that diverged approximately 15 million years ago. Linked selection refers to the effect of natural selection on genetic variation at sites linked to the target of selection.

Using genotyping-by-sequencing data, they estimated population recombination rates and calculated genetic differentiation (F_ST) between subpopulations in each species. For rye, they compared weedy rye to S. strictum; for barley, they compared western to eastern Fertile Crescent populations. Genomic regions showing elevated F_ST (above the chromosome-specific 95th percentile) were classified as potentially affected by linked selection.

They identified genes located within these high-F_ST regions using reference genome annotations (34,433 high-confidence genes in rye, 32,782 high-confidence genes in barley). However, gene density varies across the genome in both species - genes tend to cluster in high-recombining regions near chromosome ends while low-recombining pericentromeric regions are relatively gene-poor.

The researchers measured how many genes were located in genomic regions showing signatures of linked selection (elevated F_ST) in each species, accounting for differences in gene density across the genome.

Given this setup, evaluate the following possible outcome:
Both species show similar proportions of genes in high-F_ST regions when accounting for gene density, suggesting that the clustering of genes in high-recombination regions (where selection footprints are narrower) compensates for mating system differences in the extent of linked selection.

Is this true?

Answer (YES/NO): NO